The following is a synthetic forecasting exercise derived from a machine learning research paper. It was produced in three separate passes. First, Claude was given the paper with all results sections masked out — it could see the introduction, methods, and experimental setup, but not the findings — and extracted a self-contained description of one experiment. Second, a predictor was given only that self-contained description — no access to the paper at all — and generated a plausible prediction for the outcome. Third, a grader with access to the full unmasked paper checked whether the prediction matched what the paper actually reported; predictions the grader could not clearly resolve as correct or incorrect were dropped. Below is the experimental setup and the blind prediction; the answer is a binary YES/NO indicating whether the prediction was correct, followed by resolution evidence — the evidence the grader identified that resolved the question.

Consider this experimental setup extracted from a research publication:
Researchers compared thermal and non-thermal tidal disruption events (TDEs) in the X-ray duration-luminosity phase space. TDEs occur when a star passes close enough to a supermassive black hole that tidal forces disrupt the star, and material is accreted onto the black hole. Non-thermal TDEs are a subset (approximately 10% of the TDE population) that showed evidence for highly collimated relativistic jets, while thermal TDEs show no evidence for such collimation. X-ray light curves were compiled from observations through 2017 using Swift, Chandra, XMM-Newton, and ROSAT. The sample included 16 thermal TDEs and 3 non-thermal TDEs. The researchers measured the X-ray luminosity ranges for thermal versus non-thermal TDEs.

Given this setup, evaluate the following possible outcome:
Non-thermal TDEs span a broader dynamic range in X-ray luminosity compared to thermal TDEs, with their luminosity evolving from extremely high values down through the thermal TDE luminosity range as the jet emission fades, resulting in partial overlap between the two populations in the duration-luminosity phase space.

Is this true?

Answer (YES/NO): NO